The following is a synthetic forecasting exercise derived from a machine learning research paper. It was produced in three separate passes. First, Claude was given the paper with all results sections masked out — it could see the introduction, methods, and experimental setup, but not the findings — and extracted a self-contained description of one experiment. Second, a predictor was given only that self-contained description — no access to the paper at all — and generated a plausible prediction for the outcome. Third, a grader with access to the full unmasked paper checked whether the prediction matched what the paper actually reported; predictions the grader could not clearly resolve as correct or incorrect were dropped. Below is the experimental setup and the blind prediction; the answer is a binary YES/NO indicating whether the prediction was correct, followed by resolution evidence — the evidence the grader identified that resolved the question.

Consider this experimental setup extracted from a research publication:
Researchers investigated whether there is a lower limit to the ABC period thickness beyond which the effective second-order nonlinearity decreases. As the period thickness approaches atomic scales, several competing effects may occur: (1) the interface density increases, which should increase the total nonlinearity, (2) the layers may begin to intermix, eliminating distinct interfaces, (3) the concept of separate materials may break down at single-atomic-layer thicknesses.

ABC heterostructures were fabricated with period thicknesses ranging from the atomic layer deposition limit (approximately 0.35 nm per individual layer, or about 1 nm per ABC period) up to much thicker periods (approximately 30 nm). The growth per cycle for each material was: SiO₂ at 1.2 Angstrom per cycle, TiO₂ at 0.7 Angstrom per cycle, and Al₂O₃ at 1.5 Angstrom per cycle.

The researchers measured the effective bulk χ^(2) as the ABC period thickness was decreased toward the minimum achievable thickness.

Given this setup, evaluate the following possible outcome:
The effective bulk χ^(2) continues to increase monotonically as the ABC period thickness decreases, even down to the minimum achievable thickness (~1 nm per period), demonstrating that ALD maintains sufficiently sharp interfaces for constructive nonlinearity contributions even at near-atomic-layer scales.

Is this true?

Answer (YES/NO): NO